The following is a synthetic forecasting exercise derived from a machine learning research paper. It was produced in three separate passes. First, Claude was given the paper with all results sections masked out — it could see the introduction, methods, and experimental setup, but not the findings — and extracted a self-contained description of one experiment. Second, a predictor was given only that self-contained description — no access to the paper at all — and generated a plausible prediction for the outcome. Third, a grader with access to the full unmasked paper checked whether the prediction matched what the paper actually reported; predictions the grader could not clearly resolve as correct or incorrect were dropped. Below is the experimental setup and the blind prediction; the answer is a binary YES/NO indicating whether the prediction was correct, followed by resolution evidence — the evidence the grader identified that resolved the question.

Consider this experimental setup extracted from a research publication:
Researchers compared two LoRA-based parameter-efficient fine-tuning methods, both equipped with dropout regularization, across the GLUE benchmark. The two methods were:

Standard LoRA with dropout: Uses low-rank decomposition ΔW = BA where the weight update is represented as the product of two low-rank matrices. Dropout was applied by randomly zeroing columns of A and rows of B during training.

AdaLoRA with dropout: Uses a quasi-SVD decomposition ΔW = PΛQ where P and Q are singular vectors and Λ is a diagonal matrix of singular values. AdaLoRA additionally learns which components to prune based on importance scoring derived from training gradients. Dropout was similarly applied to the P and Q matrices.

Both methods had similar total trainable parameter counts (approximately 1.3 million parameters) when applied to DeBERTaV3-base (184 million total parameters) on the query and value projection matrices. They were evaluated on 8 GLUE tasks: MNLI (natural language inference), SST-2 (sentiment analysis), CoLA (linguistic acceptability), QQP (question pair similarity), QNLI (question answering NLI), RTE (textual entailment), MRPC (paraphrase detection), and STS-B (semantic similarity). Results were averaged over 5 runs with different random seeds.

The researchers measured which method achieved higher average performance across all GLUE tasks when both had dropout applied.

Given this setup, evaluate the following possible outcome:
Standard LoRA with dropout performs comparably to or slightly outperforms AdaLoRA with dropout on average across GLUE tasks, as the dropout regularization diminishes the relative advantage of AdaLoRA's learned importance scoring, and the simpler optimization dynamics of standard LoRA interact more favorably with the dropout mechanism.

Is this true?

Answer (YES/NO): NO